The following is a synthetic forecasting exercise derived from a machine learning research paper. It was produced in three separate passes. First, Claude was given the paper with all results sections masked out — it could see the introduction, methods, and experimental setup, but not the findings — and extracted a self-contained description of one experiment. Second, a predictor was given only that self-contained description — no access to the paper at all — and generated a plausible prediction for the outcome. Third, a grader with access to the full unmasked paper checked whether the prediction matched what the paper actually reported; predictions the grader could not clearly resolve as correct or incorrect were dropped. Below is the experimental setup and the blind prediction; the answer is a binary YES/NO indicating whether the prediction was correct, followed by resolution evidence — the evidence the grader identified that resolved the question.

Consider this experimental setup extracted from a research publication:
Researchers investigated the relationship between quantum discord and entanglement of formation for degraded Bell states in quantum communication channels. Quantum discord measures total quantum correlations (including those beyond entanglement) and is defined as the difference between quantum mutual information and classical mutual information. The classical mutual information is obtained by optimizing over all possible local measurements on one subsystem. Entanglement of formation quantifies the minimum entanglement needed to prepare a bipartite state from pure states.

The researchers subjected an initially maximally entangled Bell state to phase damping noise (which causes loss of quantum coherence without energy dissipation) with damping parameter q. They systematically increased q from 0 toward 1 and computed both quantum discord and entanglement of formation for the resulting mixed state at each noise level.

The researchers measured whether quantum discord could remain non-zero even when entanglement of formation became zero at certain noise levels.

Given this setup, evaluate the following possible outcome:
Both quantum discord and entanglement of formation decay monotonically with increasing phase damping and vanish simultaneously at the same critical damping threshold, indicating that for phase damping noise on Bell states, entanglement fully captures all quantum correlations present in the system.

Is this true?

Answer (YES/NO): NO